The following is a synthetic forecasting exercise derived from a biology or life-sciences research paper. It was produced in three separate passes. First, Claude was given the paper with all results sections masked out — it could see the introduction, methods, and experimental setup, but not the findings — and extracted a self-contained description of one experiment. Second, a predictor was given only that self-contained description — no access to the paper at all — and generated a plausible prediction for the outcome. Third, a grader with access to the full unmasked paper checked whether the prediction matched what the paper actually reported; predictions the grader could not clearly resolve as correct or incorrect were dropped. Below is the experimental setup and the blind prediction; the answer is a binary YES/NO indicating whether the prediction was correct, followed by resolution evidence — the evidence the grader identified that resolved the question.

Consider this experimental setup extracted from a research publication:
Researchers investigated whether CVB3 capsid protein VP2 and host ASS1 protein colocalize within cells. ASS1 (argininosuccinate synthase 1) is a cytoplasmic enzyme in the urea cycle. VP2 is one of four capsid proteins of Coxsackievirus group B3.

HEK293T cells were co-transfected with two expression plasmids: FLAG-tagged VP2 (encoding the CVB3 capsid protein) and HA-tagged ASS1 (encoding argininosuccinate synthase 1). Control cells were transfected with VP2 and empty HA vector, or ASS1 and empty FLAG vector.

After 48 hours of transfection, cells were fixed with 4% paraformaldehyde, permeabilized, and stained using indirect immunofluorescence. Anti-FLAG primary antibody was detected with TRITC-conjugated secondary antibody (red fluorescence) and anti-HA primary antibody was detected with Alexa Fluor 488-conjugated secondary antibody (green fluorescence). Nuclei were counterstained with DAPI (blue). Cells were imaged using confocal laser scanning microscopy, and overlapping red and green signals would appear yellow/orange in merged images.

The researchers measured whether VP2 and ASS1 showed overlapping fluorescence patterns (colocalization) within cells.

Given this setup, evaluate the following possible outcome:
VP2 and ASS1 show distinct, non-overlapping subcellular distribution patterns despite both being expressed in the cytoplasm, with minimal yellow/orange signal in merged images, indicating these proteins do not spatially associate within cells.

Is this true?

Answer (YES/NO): NO